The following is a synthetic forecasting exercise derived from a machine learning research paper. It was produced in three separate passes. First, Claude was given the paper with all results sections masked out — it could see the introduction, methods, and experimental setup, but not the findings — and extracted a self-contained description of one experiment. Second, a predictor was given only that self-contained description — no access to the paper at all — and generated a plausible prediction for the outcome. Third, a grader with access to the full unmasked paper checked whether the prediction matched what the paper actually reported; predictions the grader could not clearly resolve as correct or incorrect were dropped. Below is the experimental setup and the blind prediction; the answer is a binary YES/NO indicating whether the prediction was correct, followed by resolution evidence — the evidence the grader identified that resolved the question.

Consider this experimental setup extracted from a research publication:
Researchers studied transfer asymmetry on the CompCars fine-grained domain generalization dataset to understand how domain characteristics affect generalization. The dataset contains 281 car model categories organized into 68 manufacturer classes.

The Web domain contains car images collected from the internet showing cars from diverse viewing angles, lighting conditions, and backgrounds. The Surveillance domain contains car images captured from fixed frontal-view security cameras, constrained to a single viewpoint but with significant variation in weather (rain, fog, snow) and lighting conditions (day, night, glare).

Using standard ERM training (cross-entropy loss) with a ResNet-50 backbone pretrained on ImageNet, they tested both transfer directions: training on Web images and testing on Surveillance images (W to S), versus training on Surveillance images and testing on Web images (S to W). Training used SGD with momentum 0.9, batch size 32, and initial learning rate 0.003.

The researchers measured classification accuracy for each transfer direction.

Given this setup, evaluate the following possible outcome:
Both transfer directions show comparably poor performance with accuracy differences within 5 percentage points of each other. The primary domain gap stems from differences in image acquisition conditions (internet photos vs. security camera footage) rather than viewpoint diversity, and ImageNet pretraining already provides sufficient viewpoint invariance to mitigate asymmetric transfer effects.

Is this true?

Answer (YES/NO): NO